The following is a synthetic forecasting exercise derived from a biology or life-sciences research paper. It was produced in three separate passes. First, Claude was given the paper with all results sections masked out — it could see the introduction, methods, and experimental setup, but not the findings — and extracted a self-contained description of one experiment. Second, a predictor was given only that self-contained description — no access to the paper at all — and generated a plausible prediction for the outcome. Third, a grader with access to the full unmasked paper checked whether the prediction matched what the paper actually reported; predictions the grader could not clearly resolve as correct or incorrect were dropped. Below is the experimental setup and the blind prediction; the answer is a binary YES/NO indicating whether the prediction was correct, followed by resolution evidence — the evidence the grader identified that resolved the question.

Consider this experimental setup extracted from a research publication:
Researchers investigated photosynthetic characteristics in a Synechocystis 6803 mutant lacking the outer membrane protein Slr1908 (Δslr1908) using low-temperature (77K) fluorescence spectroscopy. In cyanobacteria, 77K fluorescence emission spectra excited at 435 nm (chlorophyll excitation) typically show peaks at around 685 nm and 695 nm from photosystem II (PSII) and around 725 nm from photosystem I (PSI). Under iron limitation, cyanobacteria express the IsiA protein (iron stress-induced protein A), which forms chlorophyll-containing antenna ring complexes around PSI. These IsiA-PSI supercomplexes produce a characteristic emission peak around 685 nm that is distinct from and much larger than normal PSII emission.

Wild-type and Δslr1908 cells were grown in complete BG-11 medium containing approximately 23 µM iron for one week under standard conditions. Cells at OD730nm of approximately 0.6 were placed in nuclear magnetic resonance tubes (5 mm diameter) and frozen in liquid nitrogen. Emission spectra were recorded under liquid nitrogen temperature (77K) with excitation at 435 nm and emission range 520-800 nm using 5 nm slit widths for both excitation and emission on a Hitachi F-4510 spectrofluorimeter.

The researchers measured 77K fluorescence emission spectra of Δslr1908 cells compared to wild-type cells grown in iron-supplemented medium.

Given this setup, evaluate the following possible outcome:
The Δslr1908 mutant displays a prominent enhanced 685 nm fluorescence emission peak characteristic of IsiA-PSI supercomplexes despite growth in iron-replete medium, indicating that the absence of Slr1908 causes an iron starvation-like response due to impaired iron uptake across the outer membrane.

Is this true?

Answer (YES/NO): YES